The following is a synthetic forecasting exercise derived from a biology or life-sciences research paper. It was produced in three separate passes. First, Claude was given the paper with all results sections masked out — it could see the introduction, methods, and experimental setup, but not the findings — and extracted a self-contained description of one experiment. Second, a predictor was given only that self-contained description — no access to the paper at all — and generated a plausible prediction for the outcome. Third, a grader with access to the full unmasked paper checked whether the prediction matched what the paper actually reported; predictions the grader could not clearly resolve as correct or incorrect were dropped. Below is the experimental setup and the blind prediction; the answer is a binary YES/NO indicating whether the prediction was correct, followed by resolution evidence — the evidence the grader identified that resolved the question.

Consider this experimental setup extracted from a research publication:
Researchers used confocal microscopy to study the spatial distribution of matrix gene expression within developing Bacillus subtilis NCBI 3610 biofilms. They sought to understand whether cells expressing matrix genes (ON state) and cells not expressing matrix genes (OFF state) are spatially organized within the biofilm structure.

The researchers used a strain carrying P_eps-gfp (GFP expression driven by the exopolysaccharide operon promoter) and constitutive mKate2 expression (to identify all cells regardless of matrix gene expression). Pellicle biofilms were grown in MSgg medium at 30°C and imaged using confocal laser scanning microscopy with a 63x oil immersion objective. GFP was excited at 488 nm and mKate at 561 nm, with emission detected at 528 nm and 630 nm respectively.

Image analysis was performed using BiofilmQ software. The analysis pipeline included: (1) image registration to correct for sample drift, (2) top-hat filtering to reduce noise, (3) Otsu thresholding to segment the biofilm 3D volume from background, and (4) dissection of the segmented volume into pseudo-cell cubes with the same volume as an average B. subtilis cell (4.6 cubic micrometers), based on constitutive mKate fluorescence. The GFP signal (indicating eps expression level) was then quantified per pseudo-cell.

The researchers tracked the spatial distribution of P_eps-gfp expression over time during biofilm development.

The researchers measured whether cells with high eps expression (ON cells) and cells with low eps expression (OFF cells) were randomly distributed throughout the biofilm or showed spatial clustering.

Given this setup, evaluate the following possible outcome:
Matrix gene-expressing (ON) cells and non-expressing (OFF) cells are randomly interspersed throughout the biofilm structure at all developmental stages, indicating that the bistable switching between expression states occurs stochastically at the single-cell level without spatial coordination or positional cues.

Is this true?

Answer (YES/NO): NO